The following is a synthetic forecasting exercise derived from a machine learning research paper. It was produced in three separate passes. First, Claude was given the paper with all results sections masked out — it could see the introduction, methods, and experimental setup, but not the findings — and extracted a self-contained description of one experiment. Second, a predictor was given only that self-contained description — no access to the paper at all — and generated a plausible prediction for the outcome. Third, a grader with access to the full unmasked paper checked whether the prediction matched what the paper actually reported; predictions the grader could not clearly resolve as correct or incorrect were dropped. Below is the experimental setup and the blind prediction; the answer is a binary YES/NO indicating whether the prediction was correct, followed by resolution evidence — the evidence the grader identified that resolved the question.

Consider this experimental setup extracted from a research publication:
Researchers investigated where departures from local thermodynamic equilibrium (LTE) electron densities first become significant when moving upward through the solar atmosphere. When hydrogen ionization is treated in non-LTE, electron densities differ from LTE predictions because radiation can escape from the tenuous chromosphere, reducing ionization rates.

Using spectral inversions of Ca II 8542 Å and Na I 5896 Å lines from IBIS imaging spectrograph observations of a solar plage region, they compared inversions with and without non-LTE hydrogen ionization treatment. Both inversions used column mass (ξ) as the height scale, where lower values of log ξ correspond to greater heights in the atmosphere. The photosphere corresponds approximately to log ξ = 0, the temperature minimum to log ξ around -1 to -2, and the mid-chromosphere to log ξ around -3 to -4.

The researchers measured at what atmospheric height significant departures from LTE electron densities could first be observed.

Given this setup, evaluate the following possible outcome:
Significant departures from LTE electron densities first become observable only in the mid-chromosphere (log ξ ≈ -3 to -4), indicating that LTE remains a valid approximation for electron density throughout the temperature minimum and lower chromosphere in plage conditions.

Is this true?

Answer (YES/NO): NO